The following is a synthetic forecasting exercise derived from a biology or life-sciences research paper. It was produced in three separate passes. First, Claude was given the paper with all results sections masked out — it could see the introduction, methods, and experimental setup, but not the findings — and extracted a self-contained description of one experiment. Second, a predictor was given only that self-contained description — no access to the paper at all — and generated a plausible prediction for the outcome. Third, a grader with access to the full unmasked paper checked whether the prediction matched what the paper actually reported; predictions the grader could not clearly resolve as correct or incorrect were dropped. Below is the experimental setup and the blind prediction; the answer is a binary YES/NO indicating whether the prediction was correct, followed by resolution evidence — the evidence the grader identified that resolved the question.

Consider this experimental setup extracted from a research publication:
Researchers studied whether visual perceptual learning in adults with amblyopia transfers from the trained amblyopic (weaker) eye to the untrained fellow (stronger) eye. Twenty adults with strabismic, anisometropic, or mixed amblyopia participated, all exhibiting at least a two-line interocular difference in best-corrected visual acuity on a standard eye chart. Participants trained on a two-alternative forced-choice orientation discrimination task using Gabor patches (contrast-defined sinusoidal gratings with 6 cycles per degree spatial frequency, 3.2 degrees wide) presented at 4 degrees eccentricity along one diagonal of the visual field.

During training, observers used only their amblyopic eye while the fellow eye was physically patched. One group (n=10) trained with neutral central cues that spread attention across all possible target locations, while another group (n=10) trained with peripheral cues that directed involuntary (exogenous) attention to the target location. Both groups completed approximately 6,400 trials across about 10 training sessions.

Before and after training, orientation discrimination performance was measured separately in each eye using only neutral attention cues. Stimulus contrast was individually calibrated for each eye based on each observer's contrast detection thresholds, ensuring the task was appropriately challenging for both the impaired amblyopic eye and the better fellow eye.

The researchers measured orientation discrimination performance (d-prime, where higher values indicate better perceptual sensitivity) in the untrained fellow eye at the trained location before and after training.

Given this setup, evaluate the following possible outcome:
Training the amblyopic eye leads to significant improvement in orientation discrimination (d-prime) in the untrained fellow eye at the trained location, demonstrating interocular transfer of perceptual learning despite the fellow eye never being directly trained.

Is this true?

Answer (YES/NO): YES